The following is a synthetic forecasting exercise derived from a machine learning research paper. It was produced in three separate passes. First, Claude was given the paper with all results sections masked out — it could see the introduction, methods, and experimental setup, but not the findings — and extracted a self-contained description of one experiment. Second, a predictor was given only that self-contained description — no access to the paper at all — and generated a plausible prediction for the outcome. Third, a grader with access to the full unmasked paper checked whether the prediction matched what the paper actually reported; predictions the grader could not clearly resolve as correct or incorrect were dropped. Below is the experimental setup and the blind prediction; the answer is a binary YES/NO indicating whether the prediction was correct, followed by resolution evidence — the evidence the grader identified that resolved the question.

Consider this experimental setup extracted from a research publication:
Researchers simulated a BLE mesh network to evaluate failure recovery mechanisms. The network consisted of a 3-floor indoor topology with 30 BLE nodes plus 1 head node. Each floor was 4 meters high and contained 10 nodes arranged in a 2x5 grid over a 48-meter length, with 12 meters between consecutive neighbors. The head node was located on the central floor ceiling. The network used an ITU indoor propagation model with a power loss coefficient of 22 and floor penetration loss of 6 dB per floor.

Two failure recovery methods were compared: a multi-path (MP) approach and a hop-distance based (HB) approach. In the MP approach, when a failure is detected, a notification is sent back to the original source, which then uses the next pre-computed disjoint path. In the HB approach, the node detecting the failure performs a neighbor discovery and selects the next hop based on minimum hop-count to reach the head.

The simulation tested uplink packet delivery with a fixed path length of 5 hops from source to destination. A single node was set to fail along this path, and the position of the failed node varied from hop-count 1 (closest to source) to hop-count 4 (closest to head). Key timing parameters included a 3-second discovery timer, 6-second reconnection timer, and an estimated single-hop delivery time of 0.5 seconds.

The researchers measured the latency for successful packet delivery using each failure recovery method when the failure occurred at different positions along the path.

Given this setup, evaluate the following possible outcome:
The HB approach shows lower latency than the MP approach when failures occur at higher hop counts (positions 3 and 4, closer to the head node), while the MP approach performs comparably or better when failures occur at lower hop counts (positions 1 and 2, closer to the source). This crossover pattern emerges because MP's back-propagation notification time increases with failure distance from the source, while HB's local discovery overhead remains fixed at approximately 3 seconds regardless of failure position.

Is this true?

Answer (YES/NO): NO